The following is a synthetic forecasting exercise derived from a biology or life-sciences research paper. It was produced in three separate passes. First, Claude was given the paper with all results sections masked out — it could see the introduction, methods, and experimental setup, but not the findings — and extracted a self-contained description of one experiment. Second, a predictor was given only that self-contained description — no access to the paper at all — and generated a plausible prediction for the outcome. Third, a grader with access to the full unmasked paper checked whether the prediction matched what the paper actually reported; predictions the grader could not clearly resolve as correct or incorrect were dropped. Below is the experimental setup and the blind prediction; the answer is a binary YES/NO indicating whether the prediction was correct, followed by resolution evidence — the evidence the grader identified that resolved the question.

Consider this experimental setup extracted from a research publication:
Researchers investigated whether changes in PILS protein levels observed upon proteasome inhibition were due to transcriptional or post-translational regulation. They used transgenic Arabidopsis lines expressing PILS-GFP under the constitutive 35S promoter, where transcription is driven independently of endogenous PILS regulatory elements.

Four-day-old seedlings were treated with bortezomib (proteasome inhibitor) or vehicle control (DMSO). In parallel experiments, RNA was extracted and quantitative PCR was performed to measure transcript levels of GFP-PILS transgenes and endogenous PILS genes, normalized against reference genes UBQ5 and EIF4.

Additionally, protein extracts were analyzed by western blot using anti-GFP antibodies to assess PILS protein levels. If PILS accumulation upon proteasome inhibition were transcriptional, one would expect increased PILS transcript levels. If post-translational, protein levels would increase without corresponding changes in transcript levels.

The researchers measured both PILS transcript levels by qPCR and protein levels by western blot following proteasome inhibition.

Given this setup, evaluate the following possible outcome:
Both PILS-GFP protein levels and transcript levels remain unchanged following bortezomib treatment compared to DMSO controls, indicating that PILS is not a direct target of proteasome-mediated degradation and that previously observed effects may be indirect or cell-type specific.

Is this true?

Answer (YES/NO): NO